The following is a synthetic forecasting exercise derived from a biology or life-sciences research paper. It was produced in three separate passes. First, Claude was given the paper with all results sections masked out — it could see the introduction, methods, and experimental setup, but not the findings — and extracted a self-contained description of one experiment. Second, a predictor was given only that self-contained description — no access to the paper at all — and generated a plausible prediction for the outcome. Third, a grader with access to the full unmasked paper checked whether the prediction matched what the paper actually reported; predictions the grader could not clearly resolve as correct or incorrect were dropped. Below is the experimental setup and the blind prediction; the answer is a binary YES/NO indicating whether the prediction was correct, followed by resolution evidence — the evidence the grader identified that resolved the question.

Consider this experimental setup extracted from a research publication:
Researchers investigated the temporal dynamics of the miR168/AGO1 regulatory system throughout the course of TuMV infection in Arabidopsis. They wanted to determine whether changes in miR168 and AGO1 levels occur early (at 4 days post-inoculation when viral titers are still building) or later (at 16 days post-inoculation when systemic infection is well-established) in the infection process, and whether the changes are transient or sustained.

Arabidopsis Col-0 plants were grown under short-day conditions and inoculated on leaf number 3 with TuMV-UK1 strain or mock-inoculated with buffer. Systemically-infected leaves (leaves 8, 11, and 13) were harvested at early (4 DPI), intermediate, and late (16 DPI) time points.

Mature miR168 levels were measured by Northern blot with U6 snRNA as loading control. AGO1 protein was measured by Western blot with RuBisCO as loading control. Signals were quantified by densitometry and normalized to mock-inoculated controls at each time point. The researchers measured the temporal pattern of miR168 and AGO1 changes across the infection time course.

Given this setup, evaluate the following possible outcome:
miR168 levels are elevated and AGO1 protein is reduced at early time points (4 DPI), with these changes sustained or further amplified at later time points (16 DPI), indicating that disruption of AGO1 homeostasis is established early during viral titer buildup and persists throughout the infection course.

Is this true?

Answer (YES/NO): NO